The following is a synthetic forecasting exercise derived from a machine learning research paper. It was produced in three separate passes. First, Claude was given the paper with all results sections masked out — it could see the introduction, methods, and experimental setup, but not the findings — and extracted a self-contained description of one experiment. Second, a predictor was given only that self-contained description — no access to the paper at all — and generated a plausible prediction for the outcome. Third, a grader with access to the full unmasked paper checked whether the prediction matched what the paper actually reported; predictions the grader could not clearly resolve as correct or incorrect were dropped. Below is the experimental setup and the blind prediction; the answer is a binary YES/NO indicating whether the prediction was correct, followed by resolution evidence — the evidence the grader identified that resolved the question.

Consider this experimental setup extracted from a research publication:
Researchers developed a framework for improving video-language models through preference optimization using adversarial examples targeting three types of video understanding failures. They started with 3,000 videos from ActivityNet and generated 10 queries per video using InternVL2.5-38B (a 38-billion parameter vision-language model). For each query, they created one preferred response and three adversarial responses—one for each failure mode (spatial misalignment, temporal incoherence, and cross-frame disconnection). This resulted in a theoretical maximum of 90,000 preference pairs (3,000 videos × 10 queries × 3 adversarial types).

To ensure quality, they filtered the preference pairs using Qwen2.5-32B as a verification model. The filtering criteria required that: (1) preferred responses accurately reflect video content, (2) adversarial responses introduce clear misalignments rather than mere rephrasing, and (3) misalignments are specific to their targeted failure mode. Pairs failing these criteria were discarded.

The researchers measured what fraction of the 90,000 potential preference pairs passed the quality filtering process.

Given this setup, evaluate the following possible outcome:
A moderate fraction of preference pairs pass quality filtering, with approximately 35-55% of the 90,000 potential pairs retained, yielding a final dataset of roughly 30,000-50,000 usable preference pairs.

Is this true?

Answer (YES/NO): NO